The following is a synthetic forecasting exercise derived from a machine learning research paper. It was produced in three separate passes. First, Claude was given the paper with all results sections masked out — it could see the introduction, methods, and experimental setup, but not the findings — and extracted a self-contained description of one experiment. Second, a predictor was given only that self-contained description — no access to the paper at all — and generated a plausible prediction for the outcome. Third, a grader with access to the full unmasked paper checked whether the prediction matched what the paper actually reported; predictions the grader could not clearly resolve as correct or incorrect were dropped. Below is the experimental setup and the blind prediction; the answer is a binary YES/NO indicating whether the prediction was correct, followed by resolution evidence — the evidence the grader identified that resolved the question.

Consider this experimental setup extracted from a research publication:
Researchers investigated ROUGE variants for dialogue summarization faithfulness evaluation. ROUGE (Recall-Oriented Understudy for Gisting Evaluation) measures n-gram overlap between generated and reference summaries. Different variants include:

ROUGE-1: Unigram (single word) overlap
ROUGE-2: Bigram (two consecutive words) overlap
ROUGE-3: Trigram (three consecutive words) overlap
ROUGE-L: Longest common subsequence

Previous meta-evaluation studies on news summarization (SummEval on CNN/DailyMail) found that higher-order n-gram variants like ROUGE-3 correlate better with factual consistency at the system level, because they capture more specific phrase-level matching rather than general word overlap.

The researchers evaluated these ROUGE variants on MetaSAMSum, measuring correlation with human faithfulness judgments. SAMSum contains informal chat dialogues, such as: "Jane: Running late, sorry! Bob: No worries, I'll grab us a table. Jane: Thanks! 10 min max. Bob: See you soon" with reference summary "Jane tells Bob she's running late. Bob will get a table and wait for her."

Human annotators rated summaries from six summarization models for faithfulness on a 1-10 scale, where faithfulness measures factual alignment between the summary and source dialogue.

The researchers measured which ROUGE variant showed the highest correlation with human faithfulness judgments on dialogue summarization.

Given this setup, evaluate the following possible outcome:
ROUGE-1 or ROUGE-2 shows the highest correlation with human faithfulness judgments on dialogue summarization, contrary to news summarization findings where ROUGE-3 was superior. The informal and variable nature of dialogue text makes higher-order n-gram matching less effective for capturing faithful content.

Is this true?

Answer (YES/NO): YES